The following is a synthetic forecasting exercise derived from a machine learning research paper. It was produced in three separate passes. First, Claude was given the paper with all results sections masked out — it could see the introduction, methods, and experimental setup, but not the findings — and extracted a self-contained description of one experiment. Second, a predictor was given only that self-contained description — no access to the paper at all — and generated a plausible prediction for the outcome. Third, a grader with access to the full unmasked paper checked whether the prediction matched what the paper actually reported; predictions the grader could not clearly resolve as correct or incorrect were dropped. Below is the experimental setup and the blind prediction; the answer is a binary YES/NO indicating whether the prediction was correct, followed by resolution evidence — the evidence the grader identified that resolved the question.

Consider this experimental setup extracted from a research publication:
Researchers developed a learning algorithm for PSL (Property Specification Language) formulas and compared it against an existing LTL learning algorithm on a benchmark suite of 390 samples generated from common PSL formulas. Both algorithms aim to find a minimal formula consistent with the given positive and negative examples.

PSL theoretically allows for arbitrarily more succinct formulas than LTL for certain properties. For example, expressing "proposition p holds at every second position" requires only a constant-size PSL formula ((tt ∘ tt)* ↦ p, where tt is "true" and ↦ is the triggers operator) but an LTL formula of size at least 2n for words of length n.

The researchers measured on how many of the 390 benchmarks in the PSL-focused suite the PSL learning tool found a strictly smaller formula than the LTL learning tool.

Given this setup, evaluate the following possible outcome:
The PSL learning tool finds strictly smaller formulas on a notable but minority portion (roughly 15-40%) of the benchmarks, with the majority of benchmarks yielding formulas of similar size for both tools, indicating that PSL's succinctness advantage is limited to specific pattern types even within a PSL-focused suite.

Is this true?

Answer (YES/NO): NO